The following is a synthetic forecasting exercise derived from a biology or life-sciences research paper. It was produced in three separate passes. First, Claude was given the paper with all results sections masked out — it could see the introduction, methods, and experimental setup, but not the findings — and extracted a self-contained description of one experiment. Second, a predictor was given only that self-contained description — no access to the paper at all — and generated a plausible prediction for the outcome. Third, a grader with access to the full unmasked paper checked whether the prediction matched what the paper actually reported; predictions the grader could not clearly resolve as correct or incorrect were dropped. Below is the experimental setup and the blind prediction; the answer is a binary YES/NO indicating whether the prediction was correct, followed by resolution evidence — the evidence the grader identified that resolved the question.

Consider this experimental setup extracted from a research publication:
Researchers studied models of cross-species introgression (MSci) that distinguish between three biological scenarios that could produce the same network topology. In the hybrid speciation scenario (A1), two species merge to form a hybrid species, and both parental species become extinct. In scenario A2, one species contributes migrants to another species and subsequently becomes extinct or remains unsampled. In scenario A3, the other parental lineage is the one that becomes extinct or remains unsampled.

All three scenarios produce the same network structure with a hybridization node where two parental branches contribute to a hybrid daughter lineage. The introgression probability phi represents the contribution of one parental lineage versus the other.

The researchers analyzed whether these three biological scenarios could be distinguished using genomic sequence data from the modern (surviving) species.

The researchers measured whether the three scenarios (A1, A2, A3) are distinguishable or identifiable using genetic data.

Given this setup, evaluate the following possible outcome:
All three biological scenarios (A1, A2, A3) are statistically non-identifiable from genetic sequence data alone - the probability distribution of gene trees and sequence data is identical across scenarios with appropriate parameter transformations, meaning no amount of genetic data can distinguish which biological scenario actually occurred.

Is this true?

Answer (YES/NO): YES